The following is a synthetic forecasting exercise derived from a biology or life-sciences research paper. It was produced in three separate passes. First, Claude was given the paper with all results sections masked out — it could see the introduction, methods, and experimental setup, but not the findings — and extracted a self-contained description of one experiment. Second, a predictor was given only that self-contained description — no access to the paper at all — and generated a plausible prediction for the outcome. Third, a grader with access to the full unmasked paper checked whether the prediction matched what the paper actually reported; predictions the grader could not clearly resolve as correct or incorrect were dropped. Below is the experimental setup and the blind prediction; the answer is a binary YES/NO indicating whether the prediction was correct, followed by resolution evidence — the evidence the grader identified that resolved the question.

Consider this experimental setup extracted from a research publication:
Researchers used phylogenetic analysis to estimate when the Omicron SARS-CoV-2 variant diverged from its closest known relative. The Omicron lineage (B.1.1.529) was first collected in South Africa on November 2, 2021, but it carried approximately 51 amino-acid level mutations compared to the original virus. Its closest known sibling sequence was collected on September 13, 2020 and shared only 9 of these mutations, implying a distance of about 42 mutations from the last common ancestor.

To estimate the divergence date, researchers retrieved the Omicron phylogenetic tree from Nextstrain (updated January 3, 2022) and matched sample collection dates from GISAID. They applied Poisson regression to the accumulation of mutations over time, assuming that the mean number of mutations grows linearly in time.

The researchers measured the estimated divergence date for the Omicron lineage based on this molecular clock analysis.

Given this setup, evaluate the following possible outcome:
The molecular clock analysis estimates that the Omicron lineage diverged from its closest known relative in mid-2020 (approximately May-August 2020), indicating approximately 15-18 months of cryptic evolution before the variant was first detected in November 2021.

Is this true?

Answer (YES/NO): NO